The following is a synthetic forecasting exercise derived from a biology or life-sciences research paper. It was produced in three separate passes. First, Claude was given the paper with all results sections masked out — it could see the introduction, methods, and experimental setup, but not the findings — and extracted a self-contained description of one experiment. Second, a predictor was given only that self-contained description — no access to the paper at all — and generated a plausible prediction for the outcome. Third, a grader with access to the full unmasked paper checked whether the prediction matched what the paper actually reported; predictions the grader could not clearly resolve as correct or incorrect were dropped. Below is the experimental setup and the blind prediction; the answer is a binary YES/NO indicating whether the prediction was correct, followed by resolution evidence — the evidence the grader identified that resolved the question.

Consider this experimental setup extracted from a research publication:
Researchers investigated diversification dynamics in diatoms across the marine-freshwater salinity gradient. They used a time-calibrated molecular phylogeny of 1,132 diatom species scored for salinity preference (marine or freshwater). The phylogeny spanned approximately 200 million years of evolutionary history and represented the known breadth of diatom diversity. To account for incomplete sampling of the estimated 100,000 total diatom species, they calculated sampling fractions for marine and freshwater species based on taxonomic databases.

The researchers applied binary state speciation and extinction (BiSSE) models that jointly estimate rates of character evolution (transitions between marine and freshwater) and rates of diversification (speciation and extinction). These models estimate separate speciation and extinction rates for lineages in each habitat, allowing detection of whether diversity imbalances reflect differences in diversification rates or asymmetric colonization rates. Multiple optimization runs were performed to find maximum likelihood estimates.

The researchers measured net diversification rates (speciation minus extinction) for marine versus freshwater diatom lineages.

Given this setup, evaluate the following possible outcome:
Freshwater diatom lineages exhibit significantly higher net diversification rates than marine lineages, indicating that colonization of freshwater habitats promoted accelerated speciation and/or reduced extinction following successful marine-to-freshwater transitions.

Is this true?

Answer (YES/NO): YES